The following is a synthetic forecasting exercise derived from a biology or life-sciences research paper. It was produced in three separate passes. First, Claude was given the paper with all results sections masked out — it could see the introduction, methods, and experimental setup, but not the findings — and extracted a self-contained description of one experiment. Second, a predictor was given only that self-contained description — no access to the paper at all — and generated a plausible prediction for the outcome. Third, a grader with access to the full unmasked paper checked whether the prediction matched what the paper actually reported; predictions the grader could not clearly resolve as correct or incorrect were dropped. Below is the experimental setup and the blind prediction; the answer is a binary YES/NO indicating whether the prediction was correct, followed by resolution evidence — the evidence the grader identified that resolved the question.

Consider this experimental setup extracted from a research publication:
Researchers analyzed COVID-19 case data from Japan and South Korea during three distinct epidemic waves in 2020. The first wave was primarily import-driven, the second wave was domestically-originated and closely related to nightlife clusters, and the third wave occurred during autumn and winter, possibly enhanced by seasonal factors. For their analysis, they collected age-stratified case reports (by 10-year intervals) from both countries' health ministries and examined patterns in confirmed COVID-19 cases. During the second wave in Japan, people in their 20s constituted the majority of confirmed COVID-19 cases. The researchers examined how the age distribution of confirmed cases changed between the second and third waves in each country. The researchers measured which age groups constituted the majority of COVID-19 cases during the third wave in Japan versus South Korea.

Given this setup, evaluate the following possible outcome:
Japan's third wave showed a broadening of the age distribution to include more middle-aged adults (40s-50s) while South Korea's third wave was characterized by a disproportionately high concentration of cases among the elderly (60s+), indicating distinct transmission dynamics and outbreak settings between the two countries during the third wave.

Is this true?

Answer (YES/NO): NO